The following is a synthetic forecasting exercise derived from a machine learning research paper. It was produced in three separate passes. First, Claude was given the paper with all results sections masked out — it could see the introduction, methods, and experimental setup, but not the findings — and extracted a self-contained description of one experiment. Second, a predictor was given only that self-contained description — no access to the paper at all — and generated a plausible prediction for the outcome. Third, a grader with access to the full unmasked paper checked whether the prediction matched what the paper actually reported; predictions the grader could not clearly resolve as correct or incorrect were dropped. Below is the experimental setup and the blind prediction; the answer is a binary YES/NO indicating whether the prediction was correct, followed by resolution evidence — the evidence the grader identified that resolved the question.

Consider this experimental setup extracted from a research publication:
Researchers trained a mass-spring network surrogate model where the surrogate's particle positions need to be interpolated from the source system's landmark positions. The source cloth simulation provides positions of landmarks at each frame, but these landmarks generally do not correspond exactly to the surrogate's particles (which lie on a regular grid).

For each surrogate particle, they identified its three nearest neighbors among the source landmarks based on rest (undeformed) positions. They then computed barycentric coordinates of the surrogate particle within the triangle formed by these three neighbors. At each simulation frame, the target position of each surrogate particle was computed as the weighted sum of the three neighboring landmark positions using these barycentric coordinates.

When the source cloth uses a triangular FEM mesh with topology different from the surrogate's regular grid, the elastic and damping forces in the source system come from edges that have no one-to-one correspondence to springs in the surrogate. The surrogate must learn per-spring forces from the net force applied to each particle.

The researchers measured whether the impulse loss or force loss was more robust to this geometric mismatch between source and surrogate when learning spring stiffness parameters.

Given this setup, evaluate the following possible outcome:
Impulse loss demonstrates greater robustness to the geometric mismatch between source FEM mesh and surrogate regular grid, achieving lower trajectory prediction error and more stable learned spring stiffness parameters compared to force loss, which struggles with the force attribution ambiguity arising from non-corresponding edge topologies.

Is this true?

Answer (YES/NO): YES